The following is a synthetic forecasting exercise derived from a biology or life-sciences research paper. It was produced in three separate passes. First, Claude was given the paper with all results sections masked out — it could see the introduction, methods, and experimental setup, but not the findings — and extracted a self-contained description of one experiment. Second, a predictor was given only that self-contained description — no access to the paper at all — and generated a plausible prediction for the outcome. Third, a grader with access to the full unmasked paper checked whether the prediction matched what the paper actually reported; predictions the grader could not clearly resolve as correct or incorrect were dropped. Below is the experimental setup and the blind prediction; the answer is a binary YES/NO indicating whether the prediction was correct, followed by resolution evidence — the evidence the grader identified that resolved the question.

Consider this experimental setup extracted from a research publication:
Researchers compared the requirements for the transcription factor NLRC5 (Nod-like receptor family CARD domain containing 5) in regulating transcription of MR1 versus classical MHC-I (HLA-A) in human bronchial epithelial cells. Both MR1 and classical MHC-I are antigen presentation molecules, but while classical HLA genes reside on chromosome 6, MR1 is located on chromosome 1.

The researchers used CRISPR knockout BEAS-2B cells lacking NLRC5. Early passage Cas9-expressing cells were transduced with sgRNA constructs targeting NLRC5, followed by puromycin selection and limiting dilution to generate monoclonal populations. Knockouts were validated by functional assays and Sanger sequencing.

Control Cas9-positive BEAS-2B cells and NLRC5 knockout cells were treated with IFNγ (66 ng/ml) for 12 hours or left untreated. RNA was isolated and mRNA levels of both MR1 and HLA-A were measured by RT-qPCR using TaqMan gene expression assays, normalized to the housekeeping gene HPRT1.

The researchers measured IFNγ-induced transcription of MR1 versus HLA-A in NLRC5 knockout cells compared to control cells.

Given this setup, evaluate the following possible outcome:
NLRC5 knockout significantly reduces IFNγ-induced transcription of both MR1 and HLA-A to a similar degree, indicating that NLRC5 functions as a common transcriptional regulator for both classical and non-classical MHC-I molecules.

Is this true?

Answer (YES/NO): NO